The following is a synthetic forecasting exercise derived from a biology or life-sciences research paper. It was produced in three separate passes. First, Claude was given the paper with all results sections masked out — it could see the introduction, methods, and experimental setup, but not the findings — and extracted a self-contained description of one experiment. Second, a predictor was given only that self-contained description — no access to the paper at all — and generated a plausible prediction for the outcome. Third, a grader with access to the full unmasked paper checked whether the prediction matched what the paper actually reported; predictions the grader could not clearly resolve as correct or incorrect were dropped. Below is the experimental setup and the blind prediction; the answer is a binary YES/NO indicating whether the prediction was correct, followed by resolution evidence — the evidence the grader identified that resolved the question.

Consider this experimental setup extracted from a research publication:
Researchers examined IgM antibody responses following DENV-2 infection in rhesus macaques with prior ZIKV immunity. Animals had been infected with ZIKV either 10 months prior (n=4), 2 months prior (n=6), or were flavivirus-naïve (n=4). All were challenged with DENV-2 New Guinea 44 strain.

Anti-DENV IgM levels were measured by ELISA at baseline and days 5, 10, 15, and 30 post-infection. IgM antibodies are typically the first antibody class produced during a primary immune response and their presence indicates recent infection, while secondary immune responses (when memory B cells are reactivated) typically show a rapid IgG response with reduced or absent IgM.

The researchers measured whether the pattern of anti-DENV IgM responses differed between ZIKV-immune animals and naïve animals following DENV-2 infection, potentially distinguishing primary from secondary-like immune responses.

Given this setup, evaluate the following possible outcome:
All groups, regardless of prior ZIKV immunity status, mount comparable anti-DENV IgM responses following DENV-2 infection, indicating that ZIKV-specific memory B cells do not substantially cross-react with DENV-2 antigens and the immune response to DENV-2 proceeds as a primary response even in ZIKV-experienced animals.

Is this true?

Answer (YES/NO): NO